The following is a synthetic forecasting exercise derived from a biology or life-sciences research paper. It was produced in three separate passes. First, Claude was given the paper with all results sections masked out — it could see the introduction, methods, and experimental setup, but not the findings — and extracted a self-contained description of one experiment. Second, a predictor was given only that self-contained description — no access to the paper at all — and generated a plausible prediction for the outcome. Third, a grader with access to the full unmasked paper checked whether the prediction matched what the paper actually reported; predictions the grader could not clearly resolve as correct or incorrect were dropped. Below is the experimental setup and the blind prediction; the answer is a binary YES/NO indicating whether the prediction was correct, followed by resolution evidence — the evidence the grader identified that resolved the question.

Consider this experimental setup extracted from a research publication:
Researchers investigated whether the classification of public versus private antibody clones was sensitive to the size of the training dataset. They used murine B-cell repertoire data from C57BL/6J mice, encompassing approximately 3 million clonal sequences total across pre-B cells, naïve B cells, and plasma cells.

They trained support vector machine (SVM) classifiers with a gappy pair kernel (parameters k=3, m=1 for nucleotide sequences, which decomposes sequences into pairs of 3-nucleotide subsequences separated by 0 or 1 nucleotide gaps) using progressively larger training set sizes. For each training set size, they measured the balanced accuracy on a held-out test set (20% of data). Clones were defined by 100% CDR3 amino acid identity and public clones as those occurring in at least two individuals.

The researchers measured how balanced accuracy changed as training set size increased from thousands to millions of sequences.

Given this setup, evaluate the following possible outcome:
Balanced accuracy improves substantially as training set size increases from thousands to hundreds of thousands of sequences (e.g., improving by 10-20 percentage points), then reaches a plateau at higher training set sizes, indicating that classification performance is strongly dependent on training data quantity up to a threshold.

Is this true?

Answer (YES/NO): NO